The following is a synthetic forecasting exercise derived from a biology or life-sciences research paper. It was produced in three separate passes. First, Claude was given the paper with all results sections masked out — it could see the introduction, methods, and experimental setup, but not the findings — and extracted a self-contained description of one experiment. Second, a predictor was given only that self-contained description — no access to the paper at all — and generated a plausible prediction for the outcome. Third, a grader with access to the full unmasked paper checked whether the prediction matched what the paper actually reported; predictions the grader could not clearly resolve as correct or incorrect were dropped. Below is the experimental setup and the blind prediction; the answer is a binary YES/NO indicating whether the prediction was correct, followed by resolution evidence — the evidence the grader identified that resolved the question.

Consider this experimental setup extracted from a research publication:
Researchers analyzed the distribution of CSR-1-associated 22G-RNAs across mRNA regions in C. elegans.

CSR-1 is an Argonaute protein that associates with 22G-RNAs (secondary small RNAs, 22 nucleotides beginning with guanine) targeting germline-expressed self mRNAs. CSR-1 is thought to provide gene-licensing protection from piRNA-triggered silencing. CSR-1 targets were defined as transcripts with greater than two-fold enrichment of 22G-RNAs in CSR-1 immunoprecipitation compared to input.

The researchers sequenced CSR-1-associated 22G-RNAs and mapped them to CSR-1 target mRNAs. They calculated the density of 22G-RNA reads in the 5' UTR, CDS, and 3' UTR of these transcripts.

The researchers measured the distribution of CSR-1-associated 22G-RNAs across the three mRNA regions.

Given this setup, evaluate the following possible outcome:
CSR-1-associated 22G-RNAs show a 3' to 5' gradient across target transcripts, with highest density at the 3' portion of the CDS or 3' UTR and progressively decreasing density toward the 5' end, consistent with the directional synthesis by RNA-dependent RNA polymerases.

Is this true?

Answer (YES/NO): YES